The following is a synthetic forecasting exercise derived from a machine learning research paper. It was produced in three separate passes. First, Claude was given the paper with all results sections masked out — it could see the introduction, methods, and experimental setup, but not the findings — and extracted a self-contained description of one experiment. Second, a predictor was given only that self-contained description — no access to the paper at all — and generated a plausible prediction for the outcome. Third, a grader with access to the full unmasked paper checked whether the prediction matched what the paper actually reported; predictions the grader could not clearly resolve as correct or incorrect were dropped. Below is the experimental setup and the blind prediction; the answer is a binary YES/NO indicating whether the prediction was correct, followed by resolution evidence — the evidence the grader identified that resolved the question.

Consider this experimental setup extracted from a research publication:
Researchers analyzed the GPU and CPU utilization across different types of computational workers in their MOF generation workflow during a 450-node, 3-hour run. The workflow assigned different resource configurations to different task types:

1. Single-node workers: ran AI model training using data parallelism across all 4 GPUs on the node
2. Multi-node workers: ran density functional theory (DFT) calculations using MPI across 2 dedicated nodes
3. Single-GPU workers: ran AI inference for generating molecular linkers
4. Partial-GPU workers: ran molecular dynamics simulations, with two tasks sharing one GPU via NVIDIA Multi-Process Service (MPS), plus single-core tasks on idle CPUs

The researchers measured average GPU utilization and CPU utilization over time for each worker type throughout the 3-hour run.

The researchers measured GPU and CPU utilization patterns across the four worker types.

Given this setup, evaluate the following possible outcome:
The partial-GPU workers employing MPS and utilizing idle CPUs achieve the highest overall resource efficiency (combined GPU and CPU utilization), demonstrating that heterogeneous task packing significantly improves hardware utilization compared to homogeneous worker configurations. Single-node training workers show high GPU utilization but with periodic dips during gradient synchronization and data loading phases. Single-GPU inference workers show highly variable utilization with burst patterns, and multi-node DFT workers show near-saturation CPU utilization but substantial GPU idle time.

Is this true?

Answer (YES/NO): NO